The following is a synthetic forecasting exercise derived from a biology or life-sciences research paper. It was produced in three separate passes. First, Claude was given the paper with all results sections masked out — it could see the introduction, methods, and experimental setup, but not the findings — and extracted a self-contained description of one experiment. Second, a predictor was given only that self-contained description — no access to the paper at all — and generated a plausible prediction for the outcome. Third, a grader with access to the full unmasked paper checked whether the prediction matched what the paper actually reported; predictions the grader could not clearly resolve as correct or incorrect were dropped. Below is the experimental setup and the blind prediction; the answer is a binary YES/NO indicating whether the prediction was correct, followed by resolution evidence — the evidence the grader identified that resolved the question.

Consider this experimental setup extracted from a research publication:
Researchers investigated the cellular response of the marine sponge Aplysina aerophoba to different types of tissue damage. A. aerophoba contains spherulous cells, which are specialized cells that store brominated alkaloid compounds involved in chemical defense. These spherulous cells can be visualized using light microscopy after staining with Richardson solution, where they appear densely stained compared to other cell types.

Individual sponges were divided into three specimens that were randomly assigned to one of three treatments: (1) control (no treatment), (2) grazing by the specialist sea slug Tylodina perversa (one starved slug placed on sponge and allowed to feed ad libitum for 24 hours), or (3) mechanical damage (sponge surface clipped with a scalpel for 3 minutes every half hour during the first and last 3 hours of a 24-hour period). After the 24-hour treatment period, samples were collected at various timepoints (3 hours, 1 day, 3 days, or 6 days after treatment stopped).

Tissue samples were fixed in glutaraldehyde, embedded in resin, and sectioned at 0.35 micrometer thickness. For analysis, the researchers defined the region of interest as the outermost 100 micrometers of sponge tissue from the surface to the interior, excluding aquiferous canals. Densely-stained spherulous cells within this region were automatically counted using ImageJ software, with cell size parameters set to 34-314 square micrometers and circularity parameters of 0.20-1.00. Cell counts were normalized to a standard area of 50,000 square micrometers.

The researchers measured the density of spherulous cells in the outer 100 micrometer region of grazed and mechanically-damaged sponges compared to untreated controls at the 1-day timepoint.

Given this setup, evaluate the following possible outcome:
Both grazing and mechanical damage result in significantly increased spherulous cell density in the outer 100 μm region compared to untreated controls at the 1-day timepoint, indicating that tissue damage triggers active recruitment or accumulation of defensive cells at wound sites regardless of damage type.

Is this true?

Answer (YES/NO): NO